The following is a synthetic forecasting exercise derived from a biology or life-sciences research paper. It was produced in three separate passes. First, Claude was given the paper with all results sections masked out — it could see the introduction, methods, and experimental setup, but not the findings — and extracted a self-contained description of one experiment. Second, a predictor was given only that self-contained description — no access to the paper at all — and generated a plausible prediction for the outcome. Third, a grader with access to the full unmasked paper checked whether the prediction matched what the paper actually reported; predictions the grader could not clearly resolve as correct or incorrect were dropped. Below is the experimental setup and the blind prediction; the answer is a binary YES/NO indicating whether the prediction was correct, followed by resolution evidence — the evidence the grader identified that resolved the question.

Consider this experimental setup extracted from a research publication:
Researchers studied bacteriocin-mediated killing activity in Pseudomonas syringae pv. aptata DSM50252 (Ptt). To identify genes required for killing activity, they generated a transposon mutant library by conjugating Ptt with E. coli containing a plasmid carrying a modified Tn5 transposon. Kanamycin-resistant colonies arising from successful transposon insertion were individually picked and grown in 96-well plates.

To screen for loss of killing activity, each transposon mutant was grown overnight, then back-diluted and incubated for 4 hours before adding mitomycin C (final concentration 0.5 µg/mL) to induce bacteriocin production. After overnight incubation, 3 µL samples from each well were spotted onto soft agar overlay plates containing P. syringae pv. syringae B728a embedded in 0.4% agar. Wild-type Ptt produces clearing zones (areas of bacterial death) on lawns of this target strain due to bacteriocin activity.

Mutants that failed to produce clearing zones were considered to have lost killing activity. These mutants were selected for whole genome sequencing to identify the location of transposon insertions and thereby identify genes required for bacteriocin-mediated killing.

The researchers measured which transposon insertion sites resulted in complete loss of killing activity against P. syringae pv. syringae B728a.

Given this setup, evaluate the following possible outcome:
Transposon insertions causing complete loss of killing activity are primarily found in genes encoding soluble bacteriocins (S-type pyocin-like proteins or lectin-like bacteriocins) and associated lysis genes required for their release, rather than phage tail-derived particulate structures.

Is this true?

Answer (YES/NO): NO